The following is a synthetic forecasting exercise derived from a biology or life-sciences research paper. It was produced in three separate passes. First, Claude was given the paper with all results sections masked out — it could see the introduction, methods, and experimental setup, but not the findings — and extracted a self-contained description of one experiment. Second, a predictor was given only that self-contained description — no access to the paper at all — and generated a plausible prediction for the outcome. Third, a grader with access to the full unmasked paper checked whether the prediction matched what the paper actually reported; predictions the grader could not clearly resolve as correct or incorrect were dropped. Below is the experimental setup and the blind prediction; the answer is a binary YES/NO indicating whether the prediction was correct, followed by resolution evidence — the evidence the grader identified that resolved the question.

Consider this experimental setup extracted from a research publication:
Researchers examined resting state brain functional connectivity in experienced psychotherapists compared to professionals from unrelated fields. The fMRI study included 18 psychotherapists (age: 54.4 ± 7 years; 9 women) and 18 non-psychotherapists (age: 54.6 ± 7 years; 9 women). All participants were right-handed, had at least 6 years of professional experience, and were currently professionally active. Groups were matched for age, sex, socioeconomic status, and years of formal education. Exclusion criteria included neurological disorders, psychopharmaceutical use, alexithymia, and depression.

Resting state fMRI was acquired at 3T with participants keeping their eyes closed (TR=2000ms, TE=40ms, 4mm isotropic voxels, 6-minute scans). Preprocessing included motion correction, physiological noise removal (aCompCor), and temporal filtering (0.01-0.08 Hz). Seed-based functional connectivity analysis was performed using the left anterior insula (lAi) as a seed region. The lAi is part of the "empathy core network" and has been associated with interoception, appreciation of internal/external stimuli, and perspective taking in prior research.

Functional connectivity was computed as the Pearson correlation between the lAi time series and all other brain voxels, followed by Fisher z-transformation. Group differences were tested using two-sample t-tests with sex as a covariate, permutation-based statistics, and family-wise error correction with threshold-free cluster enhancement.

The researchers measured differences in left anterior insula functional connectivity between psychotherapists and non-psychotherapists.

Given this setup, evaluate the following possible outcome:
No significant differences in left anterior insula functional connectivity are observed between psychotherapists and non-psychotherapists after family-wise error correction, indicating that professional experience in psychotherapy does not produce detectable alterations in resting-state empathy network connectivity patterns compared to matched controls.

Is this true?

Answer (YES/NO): NO